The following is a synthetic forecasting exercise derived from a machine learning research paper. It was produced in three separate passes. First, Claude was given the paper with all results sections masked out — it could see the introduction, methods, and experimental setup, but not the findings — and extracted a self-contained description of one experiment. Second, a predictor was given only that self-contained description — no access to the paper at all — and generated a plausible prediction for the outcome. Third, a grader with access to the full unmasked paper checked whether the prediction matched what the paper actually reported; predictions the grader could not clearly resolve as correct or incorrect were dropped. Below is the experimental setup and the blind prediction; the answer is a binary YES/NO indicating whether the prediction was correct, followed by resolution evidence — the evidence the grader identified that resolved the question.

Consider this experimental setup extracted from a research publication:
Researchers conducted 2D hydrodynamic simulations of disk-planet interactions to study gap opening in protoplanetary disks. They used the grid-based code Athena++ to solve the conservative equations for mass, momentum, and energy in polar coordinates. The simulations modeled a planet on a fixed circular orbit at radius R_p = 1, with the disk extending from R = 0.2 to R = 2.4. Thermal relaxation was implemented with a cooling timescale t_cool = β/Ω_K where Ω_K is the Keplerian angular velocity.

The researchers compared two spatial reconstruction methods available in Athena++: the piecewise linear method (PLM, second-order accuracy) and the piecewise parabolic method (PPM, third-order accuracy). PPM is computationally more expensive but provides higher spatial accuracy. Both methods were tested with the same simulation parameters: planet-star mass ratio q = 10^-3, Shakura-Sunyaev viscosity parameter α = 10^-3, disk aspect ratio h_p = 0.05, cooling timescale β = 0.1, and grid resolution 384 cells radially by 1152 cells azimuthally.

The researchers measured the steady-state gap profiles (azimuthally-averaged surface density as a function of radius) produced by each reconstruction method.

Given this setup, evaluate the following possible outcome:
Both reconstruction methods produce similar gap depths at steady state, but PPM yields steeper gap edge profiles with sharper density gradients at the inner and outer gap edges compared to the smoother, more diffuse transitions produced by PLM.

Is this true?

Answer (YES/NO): NO